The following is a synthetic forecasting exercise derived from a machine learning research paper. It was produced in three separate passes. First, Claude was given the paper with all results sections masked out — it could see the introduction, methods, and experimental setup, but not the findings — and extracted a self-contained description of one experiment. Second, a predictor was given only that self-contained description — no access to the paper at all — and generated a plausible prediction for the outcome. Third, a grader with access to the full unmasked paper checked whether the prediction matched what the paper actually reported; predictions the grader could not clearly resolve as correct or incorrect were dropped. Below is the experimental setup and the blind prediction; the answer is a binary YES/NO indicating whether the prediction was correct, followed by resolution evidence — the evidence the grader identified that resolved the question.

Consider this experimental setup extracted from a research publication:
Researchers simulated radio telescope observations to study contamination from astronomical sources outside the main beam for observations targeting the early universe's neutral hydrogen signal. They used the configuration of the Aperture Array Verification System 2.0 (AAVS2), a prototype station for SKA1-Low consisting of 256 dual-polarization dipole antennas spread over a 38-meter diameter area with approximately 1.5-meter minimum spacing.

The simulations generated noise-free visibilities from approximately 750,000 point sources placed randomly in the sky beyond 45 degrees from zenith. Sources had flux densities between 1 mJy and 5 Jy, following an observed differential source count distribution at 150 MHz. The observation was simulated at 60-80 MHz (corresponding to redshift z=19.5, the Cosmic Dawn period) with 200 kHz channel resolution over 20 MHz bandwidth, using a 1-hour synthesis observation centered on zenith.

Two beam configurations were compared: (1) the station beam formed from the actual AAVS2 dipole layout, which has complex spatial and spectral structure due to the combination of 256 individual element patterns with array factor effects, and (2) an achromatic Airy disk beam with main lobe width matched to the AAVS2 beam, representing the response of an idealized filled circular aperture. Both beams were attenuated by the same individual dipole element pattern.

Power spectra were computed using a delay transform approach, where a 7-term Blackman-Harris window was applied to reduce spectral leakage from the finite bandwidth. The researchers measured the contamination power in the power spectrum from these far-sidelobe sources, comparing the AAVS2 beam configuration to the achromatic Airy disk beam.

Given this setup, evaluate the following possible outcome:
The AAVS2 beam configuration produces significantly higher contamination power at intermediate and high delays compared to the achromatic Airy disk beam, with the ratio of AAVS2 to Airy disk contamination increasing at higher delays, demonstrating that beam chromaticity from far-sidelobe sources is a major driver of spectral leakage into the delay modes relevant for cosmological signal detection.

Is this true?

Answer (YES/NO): NO